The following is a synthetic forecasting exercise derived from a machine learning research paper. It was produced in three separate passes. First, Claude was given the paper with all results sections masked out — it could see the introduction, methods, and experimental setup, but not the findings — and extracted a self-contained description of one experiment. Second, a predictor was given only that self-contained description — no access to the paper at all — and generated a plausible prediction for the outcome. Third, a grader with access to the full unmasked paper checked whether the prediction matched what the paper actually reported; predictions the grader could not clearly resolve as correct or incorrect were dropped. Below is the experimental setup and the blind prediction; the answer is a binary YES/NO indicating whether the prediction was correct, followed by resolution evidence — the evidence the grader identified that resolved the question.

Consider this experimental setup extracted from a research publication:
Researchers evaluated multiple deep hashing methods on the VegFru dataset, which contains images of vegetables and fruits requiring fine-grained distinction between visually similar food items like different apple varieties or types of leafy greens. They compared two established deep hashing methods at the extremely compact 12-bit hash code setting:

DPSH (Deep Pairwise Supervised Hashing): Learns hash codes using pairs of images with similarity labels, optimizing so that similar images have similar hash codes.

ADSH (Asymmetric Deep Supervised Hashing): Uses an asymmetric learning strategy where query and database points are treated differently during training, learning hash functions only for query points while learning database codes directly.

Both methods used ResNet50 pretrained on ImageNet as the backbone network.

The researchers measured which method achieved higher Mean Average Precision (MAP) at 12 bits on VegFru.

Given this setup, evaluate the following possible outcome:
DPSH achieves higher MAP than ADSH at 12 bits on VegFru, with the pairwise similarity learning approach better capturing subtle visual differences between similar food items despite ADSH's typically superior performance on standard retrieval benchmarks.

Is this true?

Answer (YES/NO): NO